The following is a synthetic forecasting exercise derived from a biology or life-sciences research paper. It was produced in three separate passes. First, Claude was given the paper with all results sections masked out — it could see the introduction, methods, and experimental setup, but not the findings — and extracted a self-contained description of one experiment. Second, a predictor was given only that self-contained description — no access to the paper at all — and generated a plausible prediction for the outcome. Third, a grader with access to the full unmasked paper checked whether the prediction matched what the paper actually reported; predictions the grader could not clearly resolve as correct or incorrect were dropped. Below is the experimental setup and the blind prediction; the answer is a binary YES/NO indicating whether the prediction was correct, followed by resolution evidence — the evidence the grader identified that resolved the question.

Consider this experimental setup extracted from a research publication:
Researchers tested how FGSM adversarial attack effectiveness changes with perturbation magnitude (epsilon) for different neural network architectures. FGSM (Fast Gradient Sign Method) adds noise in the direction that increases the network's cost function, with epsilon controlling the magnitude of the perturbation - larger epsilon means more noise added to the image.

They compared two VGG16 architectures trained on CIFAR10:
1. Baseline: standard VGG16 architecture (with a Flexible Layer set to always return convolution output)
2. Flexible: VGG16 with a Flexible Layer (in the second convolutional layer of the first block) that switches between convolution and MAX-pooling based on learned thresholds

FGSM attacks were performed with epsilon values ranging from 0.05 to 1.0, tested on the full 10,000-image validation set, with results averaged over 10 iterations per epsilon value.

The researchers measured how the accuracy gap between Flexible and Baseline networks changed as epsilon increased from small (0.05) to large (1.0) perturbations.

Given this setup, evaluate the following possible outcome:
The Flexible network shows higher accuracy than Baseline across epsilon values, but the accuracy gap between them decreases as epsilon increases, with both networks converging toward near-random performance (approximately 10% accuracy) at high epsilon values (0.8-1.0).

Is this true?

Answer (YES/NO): NO